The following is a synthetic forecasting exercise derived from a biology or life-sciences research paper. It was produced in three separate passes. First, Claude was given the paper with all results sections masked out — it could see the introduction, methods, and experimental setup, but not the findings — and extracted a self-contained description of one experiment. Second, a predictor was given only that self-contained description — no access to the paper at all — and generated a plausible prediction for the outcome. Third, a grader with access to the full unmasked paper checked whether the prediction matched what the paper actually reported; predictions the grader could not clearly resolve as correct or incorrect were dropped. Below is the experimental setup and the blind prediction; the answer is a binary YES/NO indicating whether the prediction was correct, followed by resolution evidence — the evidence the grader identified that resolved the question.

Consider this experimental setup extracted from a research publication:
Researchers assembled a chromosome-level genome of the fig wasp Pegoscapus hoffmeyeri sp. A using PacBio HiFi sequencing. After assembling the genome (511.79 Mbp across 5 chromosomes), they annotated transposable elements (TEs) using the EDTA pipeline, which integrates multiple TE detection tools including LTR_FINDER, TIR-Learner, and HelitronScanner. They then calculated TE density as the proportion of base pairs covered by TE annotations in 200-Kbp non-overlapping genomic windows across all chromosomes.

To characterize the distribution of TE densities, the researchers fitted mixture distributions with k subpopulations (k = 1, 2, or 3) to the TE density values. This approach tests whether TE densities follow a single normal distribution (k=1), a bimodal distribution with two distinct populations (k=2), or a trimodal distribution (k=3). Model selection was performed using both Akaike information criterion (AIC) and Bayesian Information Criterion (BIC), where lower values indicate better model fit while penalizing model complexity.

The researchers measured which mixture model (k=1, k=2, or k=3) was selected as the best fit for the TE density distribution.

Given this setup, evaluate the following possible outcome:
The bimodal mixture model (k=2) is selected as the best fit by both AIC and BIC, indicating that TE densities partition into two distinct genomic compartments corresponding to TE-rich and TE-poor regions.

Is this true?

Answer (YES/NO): YES